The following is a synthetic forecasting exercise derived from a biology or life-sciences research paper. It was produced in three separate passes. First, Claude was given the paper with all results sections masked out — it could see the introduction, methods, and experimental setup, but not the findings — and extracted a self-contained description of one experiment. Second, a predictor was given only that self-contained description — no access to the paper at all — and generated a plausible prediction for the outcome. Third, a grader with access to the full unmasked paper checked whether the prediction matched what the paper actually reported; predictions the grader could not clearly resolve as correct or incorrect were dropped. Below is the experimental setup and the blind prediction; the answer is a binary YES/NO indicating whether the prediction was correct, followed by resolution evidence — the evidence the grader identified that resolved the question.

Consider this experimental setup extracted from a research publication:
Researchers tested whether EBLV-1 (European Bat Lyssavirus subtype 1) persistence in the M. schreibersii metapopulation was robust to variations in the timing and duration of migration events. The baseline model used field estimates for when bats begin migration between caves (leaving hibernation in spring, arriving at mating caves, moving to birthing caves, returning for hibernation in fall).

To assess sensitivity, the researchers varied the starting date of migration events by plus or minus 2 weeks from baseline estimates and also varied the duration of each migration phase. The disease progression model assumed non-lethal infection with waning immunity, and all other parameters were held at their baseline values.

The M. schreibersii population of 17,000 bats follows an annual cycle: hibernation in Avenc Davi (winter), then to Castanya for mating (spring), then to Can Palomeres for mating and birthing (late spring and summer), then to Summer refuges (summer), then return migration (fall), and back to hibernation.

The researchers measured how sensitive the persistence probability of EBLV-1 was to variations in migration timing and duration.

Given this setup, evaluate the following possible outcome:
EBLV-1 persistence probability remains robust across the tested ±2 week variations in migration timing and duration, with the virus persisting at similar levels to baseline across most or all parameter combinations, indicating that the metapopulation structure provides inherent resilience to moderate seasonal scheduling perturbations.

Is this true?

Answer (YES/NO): YES